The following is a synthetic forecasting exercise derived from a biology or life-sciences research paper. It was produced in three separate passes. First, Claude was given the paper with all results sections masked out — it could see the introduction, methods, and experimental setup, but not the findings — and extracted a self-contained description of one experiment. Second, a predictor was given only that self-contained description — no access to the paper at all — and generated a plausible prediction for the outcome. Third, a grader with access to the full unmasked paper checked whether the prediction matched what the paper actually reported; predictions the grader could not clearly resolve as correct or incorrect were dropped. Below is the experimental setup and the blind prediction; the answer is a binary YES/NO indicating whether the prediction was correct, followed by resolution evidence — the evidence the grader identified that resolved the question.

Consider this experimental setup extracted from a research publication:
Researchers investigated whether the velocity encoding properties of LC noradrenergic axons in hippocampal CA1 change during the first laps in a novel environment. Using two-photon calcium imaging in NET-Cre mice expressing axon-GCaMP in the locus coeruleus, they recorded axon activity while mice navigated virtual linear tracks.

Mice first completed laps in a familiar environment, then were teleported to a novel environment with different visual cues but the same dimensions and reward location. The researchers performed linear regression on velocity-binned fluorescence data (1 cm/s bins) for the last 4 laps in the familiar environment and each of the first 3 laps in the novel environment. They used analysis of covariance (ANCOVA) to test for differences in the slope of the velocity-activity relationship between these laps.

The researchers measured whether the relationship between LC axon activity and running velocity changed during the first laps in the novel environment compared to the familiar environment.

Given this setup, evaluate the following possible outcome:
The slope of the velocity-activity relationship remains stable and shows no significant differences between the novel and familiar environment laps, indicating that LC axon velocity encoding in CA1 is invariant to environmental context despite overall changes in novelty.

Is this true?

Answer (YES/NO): NO